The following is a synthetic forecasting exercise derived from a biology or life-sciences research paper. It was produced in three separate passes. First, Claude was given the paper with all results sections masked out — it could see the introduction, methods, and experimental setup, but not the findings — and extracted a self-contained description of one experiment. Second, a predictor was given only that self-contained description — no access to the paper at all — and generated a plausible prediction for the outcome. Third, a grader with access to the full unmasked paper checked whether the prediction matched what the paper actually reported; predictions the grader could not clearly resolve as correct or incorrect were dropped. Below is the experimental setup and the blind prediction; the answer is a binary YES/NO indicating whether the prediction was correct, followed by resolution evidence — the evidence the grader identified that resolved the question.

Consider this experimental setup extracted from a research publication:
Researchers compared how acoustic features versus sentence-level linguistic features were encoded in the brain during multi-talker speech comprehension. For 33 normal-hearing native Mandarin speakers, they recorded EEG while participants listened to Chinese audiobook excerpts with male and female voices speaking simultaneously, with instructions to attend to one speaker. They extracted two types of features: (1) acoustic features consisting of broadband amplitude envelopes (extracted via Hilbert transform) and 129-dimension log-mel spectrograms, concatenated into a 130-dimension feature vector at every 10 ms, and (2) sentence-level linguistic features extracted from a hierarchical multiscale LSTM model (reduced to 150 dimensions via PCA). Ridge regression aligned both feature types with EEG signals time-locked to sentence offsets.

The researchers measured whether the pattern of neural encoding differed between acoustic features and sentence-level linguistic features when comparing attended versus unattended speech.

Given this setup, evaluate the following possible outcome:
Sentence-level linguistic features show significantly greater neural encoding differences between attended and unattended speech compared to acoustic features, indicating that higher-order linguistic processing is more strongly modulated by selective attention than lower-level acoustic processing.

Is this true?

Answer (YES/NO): NO